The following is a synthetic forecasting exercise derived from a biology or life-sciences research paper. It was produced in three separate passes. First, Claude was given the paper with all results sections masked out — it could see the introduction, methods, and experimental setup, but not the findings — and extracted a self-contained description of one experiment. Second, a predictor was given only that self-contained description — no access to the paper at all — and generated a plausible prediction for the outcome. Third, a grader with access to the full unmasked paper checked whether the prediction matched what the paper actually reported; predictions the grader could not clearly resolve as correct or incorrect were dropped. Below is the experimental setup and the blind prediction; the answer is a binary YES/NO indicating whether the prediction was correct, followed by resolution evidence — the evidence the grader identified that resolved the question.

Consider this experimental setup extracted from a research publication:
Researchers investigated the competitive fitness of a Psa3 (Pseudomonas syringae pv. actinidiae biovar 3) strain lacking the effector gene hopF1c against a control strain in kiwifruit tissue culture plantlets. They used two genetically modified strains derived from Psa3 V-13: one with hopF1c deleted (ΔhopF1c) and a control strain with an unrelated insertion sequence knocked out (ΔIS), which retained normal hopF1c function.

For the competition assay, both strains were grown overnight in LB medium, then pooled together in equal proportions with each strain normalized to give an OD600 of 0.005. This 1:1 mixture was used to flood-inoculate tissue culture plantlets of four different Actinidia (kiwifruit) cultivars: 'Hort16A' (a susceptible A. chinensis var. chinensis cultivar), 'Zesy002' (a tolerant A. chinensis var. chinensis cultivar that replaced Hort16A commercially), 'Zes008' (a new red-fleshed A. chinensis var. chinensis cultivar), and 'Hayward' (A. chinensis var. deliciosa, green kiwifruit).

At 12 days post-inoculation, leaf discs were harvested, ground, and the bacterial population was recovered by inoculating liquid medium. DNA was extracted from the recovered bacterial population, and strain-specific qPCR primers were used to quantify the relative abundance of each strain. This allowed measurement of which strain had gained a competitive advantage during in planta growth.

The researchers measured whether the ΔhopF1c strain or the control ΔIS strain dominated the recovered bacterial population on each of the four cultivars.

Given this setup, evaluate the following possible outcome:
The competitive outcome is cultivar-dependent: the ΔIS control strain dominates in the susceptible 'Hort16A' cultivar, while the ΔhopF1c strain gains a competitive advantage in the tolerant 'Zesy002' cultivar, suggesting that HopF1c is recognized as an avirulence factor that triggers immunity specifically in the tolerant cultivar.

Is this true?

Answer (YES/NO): NO